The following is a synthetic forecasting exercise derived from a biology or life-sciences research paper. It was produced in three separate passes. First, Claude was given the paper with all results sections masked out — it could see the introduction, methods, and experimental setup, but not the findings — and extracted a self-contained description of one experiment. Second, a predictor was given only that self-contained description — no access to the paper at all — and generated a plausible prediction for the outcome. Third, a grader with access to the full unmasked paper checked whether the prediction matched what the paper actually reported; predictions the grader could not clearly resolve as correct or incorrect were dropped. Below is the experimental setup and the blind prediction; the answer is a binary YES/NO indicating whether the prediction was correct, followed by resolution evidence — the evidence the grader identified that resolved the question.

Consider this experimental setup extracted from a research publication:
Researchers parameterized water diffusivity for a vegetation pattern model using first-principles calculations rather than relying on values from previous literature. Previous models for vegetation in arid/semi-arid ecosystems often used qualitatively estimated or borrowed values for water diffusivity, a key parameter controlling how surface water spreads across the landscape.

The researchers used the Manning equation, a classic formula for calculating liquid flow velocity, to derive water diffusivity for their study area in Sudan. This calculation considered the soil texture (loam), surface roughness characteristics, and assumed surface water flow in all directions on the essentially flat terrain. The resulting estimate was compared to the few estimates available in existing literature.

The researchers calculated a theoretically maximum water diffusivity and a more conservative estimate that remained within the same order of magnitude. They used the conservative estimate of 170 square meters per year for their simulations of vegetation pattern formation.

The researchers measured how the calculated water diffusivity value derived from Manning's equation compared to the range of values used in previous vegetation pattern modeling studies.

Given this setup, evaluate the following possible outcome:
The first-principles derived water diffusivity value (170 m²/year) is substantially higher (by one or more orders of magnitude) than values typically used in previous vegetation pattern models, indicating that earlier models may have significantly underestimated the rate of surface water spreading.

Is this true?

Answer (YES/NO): NO